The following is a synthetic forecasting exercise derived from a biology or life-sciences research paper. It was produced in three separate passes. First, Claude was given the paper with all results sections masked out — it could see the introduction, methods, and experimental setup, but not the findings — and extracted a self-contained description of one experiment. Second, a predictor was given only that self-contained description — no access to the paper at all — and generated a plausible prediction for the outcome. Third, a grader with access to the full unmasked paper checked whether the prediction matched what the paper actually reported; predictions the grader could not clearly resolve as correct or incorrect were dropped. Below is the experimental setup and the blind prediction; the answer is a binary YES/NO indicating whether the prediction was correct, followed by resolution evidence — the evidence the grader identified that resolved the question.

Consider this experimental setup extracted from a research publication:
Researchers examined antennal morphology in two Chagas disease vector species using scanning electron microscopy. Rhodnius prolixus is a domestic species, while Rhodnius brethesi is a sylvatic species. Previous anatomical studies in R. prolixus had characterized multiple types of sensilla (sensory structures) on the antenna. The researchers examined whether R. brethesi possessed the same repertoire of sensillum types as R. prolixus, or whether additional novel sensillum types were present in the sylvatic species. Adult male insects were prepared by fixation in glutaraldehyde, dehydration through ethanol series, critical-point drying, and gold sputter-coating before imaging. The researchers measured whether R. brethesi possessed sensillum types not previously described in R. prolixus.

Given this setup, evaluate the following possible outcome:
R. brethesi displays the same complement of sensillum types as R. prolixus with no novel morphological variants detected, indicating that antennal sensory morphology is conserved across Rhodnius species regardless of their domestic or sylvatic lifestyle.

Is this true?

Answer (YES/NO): NO